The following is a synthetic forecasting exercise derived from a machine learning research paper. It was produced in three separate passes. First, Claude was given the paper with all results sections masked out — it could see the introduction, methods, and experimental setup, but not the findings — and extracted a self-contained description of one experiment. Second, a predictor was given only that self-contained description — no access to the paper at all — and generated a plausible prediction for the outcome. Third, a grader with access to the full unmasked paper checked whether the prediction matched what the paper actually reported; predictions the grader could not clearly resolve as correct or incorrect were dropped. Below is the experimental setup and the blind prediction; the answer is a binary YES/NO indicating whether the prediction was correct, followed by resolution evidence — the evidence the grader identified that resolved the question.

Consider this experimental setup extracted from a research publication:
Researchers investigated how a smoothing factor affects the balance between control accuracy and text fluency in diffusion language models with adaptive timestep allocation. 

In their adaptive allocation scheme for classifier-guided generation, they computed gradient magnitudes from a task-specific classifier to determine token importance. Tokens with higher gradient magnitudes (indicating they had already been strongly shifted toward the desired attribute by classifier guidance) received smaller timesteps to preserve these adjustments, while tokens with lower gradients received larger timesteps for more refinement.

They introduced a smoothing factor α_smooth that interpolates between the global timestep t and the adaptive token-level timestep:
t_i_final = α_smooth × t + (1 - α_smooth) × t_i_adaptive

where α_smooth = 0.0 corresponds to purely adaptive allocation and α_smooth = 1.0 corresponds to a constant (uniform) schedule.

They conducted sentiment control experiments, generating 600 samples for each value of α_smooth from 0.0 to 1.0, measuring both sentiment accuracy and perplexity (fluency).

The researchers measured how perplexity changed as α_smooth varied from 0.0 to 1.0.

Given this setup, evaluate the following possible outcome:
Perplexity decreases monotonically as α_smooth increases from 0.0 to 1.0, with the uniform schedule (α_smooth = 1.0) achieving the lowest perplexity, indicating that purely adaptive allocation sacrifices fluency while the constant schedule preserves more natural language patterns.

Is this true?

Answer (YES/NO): NO